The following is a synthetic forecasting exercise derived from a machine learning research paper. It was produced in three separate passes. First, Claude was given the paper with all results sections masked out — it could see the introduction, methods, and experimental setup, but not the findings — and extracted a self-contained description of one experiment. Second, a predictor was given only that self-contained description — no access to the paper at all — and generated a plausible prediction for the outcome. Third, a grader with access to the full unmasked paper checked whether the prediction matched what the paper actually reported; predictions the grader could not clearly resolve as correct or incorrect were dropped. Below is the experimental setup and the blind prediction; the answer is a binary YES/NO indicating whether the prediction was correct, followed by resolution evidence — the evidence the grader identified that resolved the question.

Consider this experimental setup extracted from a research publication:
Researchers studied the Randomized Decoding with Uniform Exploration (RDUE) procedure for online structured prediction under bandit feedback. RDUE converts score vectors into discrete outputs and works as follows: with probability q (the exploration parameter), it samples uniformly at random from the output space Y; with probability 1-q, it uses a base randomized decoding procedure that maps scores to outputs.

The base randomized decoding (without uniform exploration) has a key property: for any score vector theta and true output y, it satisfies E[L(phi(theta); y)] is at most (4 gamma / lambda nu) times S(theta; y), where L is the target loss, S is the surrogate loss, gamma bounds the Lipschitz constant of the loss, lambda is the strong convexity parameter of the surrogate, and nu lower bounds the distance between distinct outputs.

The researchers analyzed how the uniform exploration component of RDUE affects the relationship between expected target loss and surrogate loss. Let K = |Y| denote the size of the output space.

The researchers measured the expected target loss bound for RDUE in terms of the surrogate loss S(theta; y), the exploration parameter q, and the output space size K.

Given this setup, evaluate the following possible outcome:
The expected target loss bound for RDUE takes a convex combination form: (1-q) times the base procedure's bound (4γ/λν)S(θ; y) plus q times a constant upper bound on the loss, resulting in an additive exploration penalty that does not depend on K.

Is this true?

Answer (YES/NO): NO